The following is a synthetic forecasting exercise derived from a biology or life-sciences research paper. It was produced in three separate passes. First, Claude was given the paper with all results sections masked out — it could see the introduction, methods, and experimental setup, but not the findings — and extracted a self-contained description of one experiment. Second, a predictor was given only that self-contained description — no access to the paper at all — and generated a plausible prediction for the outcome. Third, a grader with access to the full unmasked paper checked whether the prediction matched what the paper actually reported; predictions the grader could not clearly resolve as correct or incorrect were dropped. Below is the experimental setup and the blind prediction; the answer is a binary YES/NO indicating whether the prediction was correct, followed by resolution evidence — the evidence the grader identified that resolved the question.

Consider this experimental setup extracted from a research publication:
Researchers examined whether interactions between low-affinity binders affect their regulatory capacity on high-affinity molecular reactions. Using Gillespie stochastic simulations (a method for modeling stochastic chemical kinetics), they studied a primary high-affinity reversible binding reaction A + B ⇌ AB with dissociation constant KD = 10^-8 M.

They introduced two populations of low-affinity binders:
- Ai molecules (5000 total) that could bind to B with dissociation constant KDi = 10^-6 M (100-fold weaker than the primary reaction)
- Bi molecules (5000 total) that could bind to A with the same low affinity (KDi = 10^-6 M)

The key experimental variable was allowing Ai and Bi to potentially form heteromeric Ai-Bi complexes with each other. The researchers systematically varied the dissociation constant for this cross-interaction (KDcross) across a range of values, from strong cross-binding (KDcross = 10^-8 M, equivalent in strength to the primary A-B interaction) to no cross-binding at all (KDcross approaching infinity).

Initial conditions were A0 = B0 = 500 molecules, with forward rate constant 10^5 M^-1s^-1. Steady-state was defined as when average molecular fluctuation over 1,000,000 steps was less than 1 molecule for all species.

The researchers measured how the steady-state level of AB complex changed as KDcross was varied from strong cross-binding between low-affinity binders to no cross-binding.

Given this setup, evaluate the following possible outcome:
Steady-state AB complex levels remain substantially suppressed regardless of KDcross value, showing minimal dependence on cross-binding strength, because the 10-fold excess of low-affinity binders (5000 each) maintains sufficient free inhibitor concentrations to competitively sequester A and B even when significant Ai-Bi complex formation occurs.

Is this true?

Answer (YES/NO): NO